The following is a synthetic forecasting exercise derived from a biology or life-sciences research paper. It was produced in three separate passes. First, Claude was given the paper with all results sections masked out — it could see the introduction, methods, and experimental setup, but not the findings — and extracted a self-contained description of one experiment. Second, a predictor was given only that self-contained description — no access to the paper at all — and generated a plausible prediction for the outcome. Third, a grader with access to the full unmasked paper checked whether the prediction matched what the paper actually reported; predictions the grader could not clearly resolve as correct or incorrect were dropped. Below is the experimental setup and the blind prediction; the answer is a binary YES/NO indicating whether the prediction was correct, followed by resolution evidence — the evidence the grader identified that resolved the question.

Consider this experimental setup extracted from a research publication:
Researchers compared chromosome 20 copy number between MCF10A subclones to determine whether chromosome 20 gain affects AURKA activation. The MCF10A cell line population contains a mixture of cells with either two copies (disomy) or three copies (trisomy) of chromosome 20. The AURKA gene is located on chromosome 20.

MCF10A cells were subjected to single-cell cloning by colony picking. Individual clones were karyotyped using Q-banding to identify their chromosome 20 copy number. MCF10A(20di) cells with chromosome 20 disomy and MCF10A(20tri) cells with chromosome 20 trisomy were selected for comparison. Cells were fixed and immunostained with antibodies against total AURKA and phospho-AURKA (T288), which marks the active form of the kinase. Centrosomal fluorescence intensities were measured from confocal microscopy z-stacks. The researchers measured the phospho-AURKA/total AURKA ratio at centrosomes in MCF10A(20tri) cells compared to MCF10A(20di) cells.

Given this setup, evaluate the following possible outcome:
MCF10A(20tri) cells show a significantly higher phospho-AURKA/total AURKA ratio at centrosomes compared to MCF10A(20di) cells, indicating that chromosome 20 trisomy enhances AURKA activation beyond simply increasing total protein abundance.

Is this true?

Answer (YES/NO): NO